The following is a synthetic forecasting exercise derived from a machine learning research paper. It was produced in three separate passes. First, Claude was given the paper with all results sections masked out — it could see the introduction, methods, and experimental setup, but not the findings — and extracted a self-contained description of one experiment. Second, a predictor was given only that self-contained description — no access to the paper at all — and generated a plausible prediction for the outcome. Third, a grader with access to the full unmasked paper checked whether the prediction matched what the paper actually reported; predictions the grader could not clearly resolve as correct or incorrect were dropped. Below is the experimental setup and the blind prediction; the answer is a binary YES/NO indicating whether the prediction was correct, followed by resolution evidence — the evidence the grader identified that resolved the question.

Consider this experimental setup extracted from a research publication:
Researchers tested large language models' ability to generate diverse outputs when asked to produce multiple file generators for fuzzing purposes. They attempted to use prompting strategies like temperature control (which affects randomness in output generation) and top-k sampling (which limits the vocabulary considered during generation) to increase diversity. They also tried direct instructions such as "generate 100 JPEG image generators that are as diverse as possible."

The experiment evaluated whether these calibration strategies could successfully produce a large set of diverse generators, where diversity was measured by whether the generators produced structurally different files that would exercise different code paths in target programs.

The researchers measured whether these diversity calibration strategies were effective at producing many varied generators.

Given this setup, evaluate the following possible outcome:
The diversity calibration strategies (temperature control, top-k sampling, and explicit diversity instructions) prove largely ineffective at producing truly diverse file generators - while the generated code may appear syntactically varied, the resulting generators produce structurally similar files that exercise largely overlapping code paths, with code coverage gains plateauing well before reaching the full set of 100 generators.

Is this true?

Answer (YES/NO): YES